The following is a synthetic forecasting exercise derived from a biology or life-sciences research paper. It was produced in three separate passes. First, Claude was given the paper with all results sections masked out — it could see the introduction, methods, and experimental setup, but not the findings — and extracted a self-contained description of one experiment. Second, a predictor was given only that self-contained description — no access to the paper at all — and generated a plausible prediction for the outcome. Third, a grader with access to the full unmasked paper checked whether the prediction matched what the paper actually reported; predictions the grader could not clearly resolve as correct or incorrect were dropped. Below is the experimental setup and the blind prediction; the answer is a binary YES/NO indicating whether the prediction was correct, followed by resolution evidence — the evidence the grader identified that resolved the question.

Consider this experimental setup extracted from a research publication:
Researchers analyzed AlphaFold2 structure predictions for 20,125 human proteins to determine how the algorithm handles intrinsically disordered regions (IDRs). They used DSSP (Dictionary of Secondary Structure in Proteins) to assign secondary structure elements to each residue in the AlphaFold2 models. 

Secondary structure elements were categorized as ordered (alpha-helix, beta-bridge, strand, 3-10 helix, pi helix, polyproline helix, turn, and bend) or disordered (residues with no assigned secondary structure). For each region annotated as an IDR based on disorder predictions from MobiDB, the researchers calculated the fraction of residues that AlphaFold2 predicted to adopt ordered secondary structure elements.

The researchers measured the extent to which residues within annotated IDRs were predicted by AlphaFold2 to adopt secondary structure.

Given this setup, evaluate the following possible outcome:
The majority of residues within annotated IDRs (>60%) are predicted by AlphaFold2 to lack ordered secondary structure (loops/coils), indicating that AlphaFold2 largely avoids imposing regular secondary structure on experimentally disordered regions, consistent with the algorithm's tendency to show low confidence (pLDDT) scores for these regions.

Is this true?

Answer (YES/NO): NO